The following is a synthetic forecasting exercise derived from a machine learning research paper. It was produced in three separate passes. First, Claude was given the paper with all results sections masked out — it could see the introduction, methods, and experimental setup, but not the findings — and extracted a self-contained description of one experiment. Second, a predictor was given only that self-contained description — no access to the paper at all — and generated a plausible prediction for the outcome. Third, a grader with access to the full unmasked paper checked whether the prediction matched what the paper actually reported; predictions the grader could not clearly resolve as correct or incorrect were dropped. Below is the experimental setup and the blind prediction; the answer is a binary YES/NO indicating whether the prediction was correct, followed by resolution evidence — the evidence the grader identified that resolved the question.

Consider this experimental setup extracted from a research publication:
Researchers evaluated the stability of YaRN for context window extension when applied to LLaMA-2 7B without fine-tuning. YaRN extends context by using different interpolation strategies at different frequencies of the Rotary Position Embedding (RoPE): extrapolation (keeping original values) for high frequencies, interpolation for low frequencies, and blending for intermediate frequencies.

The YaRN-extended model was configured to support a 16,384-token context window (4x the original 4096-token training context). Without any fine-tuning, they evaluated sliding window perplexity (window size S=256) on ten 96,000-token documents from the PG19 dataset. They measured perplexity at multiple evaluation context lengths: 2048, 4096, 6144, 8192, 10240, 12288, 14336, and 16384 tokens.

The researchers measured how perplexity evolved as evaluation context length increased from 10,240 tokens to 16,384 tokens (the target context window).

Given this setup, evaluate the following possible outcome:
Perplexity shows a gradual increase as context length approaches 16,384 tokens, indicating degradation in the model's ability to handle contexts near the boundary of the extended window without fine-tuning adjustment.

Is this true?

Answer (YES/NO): NO